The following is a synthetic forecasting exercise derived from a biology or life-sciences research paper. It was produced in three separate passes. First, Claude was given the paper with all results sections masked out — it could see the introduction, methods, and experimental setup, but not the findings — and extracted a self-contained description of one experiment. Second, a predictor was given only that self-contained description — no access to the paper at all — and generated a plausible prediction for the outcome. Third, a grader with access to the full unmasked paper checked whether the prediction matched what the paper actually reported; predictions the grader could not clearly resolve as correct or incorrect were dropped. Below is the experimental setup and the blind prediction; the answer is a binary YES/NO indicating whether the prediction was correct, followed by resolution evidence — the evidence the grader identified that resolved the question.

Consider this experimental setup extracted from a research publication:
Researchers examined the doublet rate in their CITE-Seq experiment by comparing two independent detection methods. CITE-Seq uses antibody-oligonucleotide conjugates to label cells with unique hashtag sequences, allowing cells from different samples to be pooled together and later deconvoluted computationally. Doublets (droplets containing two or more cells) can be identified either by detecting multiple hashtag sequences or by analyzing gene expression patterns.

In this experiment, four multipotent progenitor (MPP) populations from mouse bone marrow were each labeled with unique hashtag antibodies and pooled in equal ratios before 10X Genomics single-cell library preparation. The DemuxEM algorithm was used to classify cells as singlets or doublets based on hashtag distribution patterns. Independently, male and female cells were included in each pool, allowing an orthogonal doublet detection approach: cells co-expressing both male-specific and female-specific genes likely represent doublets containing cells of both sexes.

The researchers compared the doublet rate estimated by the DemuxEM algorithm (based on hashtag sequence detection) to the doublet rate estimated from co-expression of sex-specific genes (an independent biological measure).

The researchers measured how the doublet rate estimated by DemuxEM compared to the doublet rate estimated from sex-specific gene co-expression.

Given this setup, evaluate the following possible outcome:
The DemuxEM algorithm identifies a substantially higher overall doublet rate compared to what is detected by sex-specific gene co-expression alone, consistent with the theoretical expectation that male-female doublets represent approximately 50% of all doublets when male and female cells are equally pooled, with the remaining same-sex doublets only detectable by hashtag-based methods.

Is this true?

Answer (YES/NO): YES